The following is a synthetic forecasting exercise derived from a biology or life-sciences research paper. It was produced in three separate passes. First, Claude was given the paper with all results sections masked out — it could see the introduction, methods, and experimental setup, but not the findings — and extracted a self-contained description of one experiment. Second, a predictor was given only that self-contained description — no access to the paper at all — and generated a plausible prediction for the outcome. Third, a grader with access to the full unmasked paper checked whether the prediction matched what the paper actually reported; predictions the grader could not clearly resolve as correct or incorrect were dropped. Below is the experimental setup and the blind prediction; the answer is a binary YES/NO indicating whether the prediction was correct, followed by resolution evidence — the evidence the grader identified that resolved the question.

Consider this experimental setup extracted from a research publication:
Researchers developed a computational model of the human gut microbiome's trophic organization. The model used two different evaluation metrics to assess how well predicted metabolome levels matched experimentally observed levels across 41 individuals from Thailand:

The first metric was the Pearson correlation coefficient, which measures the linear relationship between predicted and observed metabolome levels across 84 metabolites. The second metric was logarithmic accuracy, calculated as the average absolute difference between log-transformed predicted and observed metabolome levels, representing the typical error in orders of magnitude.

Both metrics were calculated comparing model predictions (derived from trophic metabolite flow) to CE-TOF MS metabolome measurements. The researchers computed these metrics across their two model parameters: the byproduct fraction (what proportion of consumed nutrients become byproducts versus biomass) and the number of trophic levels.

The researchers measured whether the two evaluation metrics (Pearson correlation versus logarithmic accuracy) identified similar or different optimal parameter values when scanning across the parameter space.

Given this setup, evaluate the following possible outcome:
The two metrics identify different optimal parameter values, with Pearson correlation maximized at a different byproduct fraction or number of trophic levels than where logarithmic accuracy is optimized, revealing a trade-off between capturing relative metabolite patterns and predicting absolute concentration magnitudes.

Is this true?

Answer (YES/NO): NO